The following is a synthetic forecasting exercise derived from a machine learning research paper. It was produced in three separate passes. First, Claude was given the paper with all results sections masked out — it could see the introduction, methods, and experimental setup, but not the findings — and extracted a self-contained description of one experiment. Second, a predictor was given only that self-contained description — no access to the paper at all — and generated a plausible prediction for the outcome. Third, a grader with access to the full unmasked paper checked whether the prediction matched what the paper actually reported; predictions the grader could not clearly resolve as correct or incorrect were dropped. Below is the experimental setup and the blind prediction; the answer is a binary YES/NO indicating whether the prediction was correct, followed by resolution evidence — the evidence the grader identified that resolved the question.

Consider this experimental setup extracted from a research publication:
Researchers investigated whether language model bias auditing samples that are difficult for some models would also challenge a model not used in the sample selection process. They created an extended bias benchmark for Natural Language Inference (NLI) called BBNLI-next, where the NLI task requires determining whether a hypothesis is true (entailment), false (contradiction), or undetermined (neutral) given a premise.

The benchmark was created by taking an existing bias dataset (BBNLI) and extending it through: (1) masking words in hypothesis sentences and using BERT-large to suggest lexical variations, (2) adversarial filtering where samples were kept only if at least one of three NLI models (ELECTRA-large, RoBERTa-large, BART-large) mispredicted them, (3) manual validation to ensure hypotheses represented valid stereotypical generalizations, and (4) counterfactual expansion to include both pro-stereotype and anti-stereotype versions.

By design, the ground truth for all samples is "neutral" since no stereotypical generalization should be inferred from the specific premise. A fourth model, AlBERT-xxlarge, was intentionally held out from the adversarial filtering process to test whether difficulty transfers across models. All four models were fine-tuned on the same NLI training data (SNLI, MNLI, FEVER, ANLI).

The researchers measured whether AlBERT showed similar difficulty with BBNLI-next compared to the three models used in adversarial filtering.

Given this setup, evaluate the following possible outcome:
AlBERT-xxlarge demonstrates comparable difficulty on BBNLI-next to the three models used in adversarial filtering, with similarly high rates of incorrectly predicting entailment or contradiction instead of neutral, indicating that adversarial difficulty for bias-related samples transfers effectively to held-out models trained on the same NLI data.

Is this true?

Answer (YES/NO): YES